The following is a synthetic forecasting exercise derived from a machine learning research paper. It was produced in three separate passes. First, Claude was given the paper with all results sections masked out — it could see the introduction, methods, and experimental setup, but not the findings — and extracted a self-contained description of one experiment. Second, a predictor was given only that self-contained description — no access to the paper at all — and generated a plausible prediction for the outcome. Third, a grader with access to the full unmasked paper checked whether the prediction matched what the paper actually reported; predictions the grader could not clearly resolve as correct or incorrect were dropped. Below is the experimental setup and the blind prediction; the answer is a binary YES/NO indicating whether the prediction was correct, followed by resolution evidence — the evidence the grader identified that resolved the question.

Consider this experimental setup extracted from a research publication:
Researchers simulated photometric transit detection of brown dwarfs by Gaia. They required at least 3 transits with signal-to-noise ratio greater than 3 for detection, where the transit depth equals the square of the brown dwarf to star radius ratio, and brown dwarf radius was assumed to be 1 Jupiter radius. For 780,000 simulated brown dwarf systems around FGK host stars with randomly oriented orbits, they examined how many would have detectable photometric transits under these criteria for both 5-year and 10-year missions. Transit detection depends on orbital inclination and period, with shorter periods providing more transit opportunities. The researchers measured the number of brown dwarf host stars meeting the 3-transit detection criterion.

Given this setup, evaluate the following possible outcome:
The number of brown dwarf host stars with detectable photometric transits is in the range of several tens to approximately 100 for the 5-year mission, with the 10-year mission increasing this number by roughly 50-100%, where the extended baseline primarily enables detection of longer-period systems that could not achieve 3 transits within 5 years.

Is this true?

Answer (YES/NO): NO